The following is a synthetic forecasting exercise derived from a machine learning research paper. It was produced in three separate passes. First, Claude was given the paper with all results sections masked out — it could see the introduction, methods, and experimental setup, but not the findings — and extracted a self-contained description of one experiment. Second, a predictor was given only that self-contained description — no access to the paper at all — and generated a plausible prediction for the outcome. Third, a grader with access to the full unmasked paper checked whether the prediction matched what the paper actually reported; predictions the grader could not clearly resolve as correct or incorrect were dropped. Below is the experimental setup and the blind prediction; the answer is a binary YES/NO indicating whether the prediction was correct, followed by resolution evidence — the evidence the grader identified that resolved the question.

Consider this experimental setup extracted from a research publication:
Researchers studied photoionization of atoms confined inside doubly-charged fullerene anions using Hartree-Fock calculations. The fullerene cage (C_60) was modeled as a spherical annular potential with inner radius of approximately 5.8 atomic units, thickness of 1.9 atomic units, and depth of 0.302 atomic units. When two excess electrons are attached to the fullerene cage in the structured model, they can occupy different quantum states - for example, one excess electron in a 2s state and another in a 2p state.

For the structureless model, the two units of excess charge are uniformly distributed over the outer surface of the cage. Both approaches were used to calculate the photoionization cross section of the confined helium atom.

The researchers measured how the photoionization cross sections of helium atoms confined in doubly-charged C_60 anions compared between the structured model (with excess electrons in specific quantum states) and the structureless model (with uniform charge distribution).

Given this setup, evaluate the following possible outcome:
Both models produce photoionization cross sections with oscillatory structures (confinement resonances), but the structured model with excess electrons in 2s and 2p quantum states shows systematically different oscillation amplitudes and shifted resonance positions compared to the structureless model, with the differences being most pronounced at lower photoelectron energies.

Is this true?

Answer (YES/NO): NO